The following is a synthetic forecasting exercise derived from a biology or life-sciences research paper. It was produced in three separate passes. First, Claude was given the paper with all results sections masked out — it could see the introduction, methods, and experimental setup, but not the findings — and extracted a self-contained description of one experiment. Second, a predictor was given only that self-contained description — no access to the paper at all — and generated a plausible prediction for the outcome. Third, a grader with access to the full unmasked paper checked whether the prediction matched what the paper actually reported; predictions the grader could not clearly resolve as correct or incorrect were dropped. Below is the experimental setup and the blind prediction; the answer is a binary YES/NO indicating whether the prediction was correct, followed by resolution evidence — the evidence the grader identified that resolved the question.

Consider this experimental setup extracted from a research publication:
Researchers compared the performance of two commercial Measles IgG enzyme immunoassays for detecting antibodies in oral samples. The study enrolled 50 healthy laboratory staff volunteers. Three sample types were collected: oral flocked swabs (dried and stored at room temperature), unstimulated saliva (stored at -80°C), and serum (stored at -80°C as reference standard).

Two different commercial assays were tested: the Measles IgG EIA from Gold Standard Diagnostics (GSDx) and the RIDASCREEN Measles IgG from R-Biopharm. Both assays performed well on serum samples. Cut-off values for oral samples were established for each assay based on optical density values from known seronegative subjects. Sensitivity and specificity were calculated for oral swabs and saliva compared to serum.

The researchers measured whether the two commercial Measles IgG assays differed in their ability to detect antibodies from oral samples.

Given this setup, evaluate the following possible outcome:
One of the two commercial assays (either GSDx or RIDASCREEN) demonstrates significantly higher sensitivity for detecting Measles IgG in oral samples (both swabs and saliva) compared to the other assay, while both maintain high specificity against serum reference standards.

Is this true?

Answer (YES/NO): NO